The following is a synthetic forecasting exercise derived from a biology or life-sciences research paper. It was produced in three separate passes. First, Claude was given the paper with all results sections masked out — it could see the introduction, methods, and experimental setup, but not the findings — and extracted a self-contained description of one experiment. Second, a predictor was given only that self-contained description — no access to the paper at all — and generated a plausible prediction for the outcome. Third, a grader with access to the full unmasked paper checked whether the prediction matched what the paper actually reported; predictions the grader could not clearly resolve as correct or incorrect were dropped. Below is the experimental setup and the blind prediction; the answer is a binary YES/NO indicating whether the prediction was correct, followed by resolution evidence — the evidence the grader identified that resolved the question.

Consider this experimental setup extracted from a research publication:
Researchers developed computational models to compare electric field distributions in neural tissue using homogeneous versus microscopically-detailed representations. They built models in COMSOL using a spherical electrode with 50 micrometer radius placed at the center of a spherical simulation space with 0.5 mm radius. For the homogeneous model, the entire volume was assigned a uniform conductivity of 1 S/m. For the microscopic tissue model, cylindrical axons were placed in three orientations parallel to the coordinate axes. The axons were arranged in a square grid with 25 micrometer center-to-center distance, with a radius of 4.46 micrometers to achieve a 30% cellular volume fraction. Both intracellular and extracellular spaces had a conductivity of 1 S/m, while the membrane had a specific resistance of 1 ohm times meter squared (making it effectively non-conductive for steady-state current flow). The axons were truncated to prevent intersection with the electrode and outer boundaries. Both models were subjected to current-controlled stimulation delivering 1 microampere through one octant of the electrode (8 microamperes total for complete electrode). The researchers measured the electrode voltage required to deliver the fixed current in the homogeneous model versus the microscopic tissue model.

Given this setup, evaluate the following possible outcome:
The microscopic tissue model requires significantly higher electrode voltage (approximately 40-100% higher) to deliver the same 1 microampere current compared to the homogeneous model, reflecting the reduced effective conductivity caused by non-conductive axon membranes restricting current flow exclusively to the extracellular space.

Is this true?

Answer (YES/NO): NO